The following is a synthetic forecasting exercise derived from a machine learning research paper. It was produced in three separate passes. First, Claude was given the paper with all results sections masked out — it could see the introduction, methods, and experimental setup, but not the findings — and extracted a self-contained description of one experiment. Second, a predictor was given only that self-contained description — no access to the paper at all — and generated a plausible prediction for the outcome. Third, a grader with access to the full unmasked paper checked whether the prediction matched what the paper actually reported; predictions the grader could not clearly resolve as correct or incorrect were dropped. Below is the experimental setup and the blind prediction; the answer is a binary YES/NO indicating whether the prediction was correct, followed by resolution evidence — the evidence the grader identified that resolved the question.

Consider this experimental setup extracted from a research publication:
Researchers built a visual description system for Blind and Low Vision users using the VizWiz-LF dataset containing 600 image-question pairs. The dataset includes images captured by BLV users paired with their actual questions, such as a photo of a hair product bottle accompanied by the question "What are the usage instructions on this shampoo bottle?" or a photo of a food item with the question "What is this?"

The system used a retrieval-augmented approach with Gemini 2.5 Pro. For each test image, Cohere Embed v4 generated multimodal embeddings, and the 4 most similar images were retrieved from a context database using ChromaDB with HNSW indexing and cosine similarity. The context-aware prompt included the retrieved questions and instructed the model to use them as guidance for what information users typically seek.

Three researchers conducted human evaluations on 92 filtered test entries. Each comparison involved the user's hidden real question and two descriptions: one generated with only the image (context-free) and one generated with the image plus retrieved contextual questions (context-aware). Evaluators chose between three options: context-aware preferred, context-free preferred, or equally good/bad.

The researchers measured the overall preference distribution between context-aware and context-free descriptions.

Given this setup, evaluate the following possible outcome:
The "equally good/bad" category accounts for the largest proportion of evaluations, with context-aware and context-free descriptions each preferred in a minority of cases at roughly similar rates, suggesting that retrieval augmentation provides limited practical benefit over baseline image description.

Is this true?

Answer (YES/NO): NO